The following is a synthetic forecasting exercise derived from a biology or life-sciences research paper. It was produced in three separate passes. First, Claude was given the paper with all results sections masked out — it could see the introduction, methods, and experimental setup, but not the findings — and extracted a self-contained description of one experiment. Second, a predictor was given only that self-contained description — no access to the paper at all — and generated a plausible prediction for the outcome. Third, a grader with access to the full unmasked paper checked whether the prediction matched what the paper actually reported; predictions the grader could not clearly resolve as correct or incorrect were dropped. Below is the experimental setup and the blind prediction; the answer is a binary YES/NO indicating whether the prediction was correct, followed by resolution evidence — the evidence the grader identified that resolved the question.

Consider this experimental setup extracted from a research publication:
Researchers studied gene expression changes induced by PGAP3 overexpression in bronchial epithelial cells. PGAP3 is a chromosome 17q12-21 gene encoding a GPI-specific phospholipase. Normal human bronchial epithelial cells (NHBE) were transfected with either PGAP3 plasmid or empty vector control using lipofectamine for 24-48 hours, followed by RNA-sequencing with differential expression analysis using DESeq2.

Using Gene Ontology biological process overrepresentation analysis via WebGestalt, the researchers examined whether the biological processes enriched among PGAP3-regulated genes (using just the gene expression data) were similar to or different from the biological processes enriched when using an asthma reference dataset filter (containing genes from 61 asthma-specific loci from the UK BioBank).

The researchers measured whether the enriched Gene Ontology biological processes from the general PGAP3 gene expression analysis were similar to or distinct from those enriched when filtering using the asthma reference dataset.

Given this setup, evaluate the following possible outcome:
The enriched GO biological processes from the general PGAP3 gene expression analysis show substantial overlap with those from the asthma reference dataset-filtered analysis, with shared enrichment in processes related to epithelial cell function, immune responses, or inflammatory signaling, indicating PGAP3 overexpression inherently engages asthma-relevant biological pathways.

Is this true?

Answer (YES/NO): YES